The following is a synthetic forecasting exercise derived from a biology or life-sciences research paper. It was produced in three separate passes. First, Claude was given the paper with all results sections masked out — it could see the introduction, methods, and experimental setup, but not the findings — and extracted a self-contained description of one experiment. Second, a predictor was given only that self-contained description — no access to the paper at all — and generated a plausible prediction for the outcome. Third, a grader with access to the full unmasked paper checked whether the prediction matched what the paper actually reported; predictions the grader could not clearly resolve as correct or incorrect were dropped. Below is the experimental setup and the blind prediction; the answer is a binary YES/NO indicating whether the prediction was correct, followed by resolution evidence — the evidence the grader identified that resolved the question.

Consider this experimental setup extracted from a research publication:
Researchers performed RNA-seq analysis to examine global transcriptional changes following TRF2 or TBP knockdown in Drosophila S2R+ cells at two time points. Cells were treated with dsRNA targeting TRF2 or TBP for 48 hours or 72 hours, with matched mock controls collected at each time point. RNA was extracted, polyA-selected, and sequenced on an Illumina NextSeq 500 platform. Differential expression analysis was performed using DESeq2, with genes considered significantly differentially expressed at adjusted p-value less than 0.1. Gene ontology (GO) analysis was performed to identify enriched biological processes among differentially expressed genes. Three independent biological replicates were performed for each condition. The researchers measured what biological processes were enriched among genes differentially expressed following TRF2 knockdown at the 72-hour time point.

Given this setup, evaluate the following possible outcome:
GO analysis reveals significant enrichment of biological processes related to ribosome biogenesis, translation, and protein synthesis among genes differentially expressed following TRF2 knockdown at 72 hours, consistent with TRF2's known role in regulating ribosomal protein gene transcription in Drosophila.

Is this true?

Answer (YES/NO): NO